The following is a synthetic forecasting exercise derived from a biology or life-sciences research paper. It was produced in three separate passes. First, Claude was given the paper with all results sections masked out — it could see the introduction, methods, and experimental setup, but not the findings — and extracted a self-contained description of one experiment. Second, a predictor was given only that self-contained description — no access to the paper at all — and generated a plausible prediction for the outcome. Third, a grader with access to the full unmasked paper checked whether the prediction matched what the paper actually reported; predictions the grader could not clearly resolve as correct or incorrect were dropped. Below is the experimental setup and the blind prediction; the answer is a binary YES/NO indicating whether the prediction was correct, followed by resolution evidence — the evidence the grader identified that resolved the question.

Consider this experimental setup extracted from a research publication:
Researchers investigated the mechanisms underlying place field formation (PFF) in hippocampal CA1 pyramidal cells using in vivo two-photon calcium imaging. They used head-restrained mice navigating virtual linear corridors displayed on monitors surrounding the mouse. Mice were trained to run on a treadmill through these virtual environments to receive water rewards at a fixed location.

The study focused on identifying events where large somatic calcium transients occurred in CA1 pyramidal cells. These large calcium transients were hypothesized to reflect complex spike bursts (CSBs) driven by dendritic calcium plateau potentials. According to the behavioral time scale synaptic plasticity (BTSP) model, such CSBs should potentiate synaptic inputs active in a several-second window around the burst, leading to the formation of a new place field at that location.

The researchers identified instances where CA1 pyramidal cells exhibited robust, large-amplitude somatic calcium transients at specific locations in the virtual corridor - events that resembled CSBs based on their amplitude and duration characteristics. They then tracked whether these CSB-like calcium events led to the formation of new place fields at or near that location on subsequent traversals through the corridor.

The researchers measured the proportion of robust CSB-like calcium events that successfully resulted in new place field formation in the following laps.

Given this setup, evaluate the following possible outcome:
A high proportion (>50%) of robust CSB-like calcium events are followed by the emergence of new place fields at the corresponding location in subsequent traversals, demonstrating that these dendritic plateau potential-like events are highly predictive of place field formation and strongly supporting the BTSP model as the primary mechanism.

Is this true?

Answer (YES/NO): NO